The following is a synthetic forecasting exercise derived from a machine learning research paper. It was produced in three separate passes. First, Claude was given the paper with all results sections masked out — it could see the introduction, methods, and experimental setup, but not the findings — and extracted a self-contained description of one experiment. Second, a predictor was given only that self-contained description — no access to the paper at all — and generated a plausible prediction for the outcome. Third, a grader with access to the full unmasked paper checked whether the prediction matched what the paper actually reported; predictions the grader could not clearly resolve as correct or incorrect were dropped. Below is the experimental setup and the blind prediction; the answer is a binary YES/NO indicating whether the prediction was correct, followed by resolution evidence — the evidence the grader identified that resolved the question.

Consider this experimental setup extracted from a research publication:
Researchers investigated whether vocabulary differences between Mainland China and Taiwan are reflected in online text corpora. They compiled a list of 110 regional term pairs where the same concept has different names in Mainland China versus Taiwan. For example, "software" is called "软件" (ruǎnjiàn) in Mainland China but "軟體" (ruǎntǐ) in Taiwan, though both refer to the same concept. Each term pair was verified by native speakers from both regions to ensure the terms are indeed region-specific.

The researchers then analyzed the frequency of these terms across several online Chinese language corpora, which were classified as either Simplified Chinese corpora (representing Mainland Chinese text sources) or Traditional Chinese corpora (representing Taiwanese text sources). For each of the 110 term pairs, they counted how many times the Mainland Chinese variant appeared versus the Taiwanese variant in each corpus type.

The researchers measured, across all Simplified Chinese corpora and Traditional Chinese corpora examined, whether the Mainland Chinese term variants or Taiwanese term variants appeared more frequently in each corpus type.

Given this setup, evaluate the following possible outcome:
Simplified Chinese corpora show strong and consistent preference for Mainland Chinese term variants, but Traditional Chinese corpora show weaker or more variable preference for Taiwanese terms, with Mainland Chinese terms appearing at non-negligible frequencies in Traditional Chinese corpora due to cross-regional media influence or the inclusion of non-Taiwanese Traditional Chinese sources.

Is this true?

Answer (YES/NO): NO